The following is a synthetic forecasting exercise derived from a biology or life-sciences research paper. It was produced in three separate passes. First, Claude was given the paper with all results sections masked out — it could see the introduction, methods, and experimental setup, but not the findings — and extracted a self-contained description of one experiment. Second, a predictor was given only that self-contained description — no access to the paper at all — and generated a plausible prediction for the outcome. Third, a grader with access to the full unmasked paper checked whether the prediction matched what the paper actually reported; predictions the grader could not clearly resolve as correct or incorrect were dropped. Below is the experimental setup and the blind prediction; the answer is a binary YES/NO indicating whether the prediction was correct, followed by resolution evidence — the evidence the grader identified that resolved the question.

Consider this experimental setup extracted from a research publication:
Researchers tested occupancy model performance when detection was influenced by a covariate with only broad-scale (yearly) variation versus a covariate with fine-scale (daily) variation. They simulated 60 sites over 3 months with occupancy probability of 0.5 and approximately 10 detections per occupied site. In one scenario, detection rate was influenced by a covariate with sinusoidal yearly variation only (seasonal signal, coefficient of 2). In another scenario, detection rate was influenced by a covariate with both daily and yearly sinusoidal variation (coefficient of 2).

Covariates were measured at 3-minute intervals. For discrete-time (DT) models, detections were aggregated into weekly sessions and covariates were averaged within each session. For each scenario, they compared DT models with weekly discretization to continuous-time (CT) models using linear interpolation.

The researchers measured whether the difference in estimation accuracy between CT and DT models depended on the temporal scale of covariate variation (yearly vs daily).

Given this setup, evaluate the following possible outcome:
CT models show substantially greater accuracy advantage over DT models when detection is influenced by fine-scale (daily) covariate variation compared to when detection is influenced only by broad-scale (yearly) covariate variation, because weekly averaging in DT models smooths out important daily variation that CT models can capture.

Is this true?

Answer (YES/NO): YES